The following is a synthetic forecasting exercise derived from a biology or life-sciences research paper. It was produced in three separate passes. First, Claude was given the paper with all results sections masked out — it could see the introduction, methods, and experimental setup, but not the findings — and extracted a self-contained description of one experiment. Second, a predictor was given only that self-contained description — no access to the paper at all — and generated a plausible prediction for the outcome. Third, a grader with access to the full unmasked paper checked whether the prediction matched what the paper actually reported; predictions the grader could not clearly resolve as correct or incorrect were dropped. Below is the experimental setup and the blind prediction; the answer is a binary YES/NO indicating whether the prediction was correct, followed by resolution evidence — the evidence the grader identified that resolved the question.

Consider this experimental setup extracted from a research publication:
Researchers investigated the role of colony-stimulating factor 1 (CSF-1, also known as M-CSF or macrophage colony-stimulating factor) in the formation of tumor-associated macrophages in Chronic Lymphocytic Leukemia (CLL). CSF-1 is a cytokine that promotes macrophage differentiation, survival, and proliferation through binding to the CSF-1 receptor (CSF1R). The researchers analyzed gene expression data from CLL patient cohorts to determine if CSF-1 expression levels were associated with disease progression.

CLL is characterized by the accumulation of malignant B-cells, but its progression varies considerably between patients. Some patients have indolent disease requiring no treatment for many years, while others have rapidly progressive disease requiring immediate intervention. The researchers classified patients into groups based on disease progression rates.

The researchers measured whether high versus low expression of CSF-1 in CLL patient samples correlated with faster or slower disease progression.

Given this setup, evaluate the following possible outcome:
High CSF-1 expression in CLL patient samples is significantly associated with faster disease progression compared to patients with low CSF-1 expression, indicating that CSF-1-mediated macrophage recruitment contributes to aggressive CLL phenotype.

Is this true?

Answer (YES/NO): YES